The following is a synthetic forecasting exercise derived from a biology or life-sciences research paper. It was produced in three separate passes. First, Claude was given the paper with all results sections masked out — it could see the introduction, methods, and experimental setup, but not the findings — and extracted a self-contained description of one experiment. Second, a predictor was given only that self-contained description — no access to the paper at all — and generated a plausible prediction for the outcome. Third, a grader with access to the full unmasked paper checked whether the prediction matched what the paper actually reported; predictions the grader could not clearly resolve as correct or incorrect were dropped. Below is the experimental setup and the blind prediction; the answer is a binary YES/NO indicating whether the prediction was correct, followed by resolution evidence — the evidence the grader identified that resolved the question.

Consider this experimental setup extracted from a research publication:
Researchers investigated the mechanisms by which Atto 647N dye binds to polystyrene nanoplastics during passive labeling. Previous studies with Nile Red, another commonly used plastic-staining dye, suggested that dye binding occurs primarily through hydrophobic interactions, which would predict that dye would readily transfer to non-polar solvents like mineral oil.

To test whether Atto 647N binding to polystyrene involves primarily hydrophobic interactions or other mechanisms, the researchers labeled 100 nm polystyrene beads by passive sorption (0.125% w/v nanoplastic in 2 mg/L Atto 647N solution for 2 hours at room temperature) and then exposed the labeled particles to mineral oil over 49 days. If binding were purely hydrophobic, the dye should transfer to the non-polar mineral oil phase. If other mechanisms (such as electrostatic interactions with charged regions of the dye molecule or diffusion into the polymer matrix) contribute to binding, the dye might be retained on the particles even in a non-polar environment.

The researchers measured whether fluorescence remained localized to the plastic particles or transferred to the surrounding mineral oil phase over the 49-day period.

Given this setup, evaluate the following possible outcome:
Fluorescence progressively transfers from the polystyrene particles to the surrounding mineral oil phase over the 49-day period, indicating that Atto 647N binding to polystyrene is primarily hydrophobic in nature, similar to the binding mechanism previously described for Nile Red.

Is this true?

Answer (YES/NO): NO